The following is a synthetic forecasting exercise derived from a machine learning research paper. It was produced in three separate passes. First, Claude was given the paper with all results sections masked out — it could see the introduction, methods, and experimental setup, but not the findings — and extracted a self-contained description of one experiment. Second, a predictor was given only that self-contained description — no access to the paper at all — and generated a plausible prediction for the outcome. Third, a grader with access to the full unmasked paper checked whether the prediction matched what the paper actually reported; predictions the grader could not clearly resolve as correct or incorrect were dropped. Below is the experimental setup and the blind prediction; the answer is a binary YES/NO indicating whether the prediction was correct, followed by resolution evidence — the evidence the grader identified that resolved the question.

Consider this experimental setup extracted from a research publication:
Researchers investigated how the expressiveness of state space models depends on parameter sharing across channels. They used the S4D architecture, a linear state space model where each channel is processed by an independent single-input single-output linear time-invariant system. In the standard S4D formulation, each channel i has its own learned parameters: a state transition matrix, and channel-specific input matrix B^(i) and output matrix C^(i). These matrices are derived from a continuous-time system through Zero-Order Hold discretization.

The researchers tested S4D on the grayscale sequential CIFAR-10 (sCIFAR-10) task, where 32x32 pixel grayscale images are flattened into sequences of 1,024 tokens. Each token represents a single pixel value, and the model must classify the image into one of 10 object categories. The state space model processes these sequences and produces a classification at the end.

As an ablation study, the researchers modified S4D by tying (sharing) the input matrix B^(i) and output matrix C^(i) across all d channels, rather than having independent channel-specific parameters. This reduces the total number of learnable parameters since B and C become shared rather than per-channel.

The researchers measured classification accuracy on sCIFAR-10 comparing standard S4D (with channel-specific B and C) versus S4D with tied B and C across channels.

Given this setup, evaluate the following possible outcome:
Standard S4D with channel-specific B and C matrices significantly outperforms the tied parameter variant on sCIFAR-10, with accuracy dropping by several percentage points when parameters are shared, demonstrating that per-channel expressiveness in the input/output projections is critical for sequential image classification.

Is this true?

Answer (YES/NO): YES